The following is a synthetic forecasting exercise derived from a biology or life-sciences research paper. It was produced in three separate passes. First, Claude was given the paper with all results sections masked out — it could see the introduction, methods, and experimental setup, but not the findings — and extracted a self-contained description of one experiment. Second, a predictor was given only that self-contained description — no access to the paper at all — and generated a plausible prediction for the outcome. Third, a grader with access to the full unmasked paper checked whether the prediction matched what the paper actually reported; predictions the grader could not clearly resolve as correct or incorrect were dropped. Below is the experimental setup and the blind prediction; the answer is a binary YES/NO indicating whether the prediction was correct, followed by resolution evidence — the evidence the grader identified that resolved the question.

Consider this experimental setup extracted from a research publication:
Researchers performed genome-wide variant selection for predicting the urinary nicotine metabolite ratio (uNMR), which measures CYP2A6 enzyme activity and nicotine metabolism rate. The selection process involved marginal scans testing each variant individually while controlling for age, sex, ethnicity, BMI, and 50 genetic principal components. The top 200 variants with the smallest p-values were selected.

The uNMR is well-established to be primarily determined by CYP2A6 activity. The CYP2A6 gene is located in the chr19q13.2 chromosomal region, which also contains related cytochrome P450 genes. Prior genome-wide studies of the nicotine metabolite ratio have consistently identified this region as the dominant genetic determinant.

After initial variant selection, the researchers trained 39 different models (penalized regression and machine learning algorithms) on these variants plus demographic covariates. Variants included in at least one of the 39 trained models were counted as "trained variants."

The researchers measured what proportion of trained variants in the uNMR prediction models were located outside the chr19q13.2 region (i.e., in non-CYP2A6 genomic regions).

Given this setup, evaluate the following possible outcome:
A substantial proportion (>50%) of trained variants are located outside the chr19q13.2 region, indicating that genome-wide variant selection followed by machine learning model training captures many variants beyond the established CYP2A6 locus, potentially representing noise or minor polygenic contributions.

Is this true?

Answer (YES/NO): NO